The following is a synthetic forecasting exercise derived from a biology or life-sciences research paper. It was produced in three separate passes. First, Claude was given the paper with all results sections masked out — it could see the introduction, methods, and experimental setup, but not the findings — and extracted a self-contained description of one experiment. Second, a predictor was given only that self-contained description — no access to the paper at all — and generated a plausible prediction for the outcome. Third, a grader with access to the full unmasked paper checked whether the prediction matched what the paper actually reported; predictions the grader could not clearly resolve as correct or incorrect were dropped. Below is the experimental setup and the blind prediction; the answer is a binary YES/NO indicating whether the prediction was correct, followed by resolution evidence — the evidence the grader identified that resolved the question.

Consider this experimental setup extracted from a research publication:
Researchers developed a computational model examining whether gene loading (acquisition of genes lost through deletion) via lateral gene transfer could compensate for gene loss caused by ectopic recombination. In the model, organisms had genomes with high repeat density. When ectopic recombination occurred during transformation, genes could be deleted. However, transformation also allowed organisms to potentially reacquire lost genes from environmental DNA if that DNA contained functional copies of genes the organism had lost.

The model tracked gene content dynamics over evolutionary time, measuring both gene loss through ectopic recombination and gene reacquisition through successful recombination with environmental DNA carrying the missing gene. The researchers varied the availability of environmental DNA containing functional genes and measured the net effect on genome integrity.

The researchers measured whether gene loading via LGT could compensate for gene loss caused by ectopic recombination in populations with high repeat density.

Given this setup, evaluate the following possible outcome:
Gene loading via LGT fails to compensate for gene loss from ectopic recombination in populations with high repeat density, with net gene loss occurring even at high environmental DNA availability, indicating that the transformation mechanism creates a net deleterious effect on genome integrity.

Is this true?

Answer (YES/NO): YES